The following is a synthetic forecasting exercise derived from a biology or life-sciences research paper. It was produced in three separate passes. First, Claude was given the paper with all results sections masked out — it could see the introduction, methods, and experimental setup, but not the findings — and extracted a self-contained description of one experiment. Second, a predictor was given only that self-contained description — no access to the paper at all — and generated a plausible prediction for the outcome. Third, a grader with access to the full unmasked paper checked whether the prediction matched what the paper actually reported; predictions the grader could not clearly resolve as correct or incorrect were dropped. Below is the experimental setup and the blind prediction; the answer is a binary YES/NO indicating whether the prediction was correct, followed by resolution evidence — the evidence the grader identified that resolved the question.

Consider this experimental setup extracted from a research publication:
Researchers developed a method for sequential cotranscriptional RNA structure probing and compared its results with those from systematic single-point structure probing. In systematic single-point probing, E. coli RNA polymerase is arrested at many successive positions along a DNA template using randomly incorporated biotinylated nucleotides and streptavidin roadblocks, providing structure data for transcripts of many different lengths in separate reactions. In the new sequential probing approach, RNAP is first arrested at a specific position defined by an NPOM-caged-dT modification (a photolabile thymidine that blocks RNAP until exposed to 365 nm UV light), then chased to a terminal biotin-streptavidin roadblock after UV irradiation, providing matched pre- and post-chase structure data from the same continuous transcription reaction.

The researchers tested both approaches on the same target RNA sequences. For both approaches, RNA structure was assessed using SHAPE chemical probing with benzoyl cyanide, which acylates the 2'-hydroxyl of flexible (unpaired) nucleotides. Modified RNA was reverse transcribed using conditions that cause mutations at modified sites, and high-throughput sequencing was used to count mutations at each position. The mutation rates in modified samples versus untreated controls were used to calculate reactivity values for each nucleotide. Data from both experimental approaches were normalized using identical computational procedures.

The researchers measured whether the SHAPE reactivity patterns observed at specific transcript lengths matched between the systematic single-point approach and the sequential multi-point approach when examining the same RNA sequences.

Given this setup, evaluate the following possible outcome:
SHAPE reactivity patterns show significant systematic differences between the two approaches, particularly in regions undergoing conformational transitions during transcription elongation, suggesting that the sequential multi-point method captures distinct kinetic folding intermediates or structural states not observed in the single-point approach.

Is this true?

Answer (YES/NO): NO